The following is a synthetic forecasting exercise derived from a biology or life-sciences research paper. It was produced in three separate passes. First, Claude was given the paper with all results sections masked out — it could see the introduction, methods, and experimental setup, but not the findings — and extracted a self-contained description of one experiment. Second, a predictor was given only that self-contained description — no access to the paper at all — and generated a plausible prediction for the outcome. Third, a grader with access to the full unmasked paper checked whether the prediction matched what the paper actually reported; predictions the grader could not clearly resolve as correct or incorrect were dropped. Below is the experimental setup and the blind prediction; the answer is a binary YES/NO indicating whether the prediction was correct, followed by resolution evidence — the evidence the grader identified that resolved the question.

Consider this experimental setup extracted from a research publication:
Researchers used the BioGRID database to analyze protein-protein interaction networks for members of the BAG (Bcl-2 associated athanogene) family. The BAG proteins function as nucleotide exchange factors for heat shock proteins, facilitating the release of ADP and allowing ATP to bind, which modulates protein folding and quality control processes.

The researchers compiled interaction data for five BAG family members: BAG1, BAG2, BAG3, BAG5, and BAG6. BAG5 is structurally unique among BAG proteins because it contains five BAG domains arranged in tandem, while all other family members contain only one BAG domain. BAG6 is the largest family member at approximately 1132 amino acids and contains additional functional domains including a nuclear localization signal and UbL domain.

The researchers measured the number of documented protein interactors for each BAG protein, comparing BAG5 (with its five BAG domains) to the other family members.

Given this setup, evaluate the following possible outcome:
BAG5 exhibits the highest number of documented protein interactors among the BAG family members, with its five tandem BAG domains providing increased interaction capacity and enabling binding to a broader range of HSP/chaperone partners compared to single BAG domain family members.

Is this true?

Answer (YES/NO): NO